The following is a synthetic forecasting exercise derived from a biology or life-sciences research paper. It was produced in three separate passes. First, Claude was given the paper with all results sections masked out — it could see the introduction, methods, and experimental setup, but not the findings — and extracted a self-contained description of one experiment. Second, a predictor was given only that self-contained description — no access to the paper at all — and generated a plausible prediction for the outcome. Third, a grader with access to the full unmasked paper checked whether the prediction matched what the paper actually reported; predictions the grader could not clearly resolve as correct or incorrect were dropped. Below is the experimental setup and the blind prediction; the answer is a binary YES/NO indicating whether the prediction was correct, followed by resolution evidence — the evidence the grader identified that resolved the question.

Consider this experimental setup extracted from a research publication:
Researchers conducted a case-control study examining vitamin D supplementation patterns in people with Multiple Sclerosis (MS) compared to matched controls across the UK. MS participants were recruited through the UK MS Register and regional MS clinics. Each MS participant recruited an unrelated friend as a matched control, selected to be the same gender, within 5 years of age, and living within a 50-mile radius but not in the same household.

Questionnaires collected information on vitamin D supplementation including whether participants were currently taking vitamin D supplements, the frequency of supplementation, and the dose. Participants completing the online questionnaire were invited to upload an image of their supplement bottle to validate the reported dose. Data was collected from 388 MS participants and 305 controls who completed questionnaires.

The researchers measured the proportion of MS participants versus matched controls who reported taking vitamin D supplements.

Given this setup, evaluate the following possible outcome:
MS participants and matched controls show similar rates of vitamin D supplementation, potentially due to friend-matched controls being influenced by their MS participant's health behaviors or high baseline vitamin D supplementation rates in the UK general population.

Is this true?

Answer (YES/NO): NO